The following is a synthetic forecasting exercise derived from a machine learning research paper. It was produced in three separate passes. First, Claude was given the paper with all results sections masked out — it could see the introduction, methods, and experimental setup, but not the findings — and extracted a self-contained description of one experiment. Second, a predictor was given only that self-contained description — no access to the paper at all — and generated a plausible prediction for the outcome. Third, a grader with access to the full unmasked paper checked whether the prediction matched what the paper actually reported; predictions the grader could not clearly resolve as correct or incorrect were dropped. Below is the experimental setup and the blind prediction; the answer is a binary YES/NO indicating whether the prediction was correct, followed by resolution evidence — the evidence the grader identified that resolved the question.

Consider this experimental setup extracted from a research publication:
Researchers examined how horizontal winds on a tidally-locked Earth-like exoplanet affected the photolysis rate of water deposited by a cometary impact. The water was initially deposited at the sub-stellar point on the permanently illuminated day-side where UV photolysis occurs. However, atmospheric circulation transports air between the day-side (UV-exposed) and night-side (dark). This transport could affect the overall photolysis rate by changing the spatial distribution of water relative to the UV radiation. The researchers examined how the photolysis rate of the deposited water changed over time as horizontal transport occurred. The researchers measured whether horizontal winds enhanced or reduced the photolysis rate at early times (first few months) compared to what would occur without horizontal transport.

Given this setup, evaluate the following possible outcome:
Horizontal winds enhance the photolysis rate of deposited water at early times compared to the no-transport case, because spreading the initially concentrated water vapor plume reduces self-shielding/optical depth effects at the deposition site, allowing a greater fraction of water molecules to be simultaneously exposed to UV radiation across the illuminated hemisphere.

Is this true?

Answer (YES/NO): YES